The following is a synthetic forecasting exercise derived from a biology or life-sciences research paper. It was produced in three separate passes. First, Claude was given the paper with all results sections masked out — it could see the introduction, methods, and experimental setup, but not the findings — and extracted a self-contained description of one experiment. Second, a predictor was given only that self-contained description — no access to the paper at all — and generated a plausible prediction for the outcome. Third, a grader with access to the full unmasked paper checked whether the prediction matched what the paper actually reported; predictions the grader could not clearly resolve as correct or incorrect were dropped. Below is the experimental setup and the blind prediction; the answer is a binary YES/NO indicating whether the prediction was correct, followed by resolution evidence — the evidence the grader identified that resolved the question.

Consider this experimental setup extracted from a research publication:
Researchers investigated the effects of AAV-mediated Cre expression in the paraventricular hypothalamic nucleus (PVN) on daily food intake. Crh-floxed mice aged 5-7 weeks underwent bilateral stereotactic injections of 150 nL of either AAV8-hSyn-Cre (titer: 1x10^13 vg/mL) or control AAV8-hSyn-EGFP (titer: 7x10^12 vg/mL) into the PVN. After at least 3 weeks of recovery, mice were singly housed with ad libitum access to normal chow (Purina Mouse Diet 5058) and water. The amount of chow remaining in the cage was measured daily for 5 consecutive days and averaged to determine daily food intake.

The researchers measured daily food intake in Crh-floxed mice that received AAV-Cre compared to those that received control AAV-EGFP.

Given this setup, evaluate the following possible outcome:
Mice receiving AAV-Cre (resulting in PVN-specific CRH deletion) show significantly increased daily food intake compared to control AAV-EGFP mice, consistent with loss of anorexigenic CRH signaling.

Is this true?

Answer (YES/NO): NO